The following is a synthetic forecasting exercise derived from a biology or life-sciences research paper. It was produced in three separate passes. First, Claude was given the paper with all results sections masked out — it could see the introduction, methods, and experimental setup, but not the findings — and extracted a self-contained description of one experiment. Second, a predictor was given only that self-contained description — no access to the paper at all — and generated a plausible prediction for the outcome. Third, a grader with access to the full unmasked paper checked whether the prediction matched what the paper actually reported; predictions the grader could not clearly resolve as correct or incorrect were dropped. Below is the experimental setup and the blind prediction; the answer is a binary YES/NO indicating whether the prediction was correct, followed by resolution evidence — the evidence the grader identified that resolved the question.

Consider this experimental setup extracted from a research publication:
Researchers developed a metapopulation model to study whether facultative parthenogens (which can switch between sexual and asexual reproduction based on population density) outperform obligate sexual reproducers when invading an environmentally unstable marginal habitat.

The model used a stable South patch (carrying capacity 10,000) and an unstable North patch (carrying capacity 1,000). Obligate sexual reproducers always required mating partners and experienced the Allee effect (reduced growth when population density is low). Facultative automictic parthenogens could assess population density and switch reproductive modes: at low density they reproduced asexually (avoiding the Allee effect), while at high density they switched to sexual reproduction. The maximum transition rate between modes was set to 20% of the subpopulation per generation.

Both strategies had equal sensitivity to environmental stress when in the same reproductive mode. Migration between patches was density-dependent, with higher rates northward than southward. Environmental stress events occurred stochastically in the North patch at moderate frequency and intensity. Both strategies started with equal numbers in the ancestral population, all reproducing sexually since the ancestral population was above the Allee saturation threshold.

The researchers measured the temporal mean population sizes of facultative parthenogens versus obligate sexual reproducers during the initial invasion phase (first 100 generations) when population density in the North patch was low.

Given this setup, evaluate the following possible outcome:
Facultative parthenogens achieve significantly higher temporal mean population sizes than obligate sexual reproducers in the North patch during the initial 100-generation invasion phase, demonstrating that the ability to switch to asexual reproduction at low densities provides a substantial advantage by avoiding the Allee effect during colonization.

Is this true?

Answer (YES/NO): YES